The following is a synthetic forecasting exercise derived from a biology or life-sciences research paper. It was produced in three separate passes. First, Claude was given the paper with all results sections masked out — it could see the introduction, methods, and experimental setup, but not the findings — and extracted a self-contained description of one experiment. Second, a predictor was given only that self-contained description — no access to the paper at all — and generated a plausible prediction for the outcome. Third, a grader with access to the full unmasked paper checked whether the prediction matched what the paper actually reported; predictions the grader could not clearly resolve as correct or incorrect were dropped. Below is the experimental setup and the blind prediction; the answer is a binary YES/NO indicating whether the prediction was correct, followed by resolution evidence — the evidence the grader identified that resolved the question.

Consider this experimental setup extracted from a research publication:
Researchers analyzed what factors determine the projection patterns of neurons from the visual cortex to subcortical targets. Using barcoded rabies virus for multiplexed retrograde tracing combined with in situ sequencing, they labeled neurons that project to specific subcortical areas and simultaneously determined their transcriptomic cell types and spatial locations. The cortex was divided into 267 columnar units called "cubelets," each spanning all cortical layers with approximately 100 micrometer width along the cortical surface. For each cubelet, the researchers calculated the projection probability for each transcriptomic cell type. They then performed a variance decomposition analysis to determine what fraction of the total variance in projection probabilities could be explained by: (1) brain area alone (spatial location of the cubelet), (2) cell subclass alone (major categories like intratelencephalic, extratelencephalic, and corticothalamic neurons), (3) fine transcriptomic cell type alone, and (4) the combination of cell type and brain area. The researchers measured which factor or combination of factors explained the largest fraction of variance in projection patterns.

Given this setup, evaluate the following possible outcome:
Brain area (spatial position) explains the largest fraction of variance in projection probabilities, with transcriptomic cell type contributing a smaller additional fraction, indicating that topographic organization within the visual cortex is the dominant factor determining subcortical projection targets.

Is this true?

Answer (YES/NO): NO